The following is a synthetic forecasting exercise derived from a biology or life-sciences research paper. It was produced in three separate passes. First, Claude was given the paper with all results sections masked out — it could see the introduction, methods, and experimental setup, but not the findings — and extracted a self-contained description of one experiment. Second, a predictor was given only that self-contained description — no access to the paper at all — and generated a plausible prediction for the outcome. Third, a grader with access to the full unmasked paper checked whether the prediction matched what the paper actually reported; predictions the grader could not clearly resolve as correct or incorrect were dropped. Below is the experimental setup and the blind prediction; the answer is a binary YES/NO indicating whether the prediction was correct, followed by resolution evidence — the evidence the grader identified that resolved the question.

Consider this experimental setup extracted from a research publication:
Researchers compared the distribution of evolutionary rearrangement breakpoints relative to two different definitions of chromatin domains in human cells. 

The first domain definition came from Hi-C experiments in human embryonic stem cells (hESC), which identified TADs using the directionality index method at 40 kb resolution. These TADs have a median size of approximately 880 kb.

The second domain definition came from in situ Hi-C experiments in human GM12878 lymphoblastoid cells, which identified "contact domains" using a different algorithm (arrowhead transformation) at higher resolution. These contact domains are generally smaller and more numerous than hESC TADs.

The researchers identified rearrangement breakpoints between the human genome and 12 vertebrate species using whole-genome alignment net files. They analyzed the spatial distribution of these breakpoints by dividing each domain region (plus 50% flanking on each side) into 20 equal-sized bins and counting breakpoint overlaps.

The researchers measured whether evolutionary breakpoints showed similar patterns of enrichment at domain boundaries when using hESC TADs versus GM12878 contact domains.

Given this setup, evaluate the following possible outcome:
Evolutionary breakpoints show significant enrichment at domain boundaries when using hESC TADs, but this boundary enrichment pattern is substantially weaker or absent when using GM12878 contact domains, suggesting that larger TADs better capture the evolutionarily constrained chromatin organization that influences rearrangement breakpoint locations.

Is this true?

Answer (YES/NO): NO